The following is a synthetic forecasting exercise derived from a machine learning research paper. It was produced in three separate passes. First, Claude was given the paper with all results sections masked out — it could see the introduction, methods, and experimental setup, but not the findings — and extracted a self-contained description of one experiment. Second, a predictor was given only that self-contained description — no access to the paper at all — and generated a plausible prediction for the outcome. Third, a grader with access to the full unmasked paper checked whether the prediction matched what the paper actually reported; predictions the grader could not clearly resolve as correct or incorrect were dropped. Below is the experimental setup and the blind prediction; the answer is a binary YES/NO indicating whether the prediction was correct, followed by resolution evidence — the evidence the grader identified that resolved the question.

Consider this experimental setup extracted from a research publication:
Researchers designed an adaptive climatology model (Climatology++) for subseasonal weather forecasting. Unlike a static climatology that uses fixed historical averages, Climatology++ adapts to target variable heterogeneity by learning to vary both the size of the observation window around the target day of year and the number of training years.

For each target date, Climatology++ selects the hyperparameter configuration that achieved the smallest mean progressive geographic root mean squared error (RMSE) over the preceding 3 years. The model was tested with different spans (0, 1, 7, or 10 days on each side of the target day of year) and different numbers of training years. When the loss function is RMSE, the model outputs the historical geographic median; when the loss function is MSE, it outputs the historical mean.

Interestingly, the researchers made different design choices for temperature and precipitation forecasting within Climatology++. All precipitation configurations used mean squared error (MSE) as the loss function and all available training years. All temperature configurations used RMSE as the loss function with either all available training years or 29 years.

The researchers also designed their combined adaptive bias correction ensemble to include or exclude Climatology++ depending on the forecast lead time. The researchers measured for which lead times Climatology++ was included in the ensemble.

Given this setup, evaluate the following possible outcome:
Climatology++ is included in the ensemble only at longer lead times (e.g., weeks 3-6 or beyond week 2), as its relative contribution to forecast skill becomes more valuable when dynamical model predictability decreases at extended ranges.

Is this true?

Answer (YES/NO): YES